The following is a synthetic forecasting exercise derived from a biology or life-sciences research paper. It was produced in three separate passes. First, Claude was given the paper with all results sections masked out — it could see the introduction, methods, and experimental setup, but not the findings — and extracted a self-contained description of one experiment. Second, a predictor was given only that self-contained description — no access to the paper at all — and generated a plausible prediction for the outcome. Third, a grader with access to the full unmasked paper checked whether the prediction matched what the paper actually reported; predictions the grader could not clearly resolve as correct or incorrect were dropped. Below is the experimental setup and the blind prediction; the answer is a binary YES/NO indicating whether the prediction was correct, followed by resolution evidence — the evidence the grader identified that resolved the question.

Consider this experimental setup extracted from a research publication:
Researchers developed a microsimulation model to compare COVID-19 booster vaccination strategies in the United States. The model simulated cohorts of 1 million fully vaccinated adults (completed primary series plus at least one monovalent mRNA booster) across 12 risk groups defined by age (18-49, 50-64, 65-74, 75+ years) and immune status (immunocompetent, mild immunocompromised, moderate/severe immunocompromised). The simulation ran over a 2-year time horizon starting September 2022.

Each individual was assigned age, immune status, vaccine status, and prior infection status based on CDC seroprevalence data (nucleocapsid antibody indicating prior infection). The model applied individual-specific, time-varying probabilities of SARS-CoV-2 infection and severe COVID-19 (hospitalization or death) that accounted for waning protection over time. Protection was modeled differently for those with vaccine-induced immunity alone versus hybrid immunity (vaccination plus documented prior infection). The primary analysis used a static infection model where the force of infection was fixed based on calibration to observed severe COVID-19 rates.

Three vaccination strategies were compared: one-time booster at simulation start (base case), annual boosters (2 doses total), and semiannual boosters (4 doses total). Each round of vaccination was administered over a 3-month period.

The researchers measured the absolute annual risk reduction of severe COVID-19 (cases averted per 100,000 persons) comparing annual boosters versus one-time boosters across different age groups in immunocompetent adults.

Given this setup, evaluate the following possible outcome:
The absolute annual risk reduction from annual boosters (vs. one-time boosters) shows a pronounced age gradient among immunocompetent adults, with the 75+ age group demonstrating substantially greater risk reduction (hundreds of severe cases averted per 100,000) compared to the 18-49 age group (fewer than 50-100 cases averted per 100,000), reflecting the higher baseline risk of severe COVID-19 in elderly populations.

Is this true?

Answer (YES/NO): YES